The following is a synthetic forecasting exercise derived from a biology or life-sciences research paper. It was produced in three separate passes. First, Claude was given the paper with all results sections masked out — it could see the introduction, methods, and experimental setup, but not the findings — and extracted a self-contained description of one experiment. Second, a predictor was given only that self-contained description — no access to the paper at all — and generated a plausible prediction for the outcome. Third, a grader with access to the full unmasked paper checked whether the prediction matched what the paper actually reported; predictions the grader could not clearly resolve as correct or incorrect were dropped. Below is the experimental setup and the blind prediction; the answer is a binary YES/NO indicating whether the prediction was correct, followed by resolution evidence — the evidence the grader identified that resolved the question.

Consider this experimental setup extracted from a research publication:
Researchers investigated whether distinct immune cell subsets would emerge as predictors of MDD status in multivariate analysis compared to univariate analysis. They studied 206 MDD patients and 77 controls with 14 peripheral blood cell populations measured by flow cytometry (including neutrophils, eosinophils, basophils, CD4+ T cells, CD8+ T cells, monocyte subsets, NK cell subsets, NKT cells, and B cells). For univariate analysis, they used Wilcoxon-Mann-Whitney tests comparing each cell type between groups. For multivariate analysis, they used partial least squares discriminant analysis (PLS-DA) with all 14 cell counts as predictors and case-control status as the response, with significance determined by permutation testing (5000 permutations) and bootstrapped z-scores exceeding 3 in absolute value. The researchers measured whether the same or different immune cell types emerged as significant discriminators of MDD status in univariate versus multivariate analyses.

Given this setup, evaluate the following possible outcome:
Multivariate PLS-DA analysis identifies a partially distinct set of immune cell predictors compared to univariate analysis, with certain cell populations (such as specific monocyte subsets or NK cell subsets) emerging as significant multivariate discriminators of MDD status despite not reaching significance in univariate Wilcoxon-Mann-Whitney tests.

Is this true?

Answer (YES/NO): NO